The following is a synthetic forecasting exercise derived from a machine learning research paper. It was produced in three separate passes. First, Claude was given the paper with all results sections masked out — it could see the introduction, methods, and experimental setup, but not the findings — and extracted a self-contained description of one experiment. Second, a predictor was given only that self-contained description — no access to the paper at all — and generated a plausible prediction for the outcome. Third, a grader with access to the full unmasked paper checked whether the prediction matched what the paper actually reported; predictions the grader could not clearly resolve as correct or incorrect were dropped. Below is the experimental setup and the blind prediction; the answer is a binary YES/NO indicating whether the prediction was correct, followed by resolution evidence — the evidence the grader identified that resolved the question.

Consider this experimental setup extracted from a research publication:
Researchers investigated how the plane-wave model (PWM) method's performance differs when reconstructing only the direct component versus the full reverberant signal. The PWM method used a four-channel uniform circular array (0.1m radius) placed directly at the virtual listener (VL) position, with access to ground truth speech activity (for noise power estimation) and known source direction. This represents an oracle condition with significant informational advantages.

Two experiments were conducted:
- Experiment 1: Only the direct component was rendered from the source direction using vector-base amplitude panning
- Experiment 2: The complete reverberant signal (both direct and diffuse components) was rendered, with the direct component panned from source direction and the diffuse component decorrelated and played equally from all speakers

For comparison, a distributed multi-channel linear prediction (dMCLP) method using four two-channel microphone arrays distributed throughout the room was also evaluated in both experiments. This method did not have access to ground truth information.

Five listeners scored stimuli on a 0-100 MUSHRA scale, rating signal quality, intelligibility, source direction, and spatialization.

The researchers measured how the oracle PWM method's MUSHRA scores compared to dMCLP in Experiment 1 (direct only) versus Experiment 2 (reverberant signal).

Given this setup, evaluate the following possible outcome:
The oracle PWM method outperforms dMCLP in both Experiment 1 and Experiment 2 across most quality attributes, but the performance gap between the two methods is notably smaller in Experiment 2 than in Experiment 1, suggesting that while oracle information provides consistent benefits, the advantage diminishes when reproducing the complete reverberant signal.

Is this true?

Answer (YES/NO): NO